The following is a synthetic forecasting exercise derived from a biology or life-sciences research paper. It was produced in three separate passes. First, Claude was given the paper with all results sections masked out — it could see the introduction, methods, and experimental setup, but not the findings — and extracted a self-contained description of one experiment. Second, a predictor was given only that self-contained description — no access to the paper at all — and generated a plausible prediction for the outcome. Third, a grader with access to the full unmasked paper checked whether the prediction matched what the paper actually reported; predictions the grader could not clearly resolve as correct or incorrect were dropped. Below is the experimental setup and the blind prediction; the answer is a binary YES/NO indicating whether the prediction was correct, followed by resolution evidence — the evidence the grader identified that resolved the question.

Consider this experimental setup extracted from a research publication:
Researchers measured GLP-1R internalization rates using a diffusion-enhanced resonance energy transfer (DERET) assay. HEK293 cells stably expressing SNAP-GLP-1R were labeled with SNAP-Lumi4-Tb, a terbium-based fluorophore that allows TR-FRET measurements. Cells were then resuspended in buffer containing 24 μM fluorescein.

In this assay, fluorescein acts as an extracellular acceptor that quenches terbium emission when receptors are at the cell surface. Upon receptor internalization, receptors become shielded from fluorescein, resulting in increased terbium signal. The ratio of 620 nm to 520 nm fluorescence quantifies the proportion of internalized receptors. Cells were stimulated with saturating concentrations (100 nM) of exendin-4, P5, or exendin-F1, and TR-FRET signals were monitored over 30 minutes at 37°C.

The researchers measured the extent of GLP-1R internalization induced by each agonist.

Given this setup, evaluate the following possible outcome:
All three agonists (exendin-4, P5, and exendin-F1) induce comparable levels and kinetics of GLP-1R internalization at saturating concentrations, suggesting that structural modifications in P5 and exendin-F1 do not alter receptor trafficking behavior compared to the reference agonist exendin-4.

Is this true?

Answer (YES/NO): NO